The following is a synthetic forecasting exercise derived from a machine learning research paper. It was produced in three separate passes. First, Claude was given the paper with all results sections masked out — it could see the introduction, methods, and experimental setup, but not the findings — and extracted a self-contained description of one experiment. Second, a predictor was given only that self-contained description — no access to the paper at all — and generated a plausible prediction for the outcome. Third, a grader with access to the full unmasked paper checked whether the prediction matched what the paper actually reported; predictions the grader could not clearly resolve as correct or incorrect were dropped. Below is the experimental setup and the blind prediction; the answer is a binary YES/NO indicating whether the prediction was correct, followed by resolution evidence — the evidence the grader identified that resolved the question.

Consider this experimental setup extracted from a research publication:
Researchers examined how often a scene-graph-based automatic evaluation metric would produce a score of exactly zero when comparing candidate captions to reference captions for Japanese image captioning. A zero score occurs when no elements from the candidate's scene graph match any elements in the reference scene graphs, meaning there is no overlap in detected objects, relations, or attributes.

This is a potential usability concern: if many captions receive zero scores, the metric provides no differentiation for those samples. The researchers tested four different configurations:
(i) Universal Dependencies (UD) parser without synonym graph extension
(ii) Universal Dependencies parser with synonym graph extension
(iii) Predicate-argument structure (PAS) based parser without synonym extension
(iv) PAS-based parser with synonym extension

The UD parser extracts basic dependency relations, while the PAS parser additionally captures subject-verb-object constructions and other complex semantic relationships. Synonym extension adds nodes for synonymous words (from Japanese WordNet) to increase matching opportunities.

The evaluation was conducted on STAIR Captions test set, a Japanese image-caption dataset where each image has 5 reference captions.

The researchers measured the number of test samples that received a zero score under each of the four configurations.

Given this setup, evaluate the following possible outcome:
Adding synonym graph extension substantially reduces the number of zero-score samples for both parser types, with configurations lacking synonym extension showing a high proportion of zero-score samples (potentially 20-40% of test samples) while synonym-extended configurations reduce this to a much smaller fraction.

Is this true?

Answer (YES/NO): NO